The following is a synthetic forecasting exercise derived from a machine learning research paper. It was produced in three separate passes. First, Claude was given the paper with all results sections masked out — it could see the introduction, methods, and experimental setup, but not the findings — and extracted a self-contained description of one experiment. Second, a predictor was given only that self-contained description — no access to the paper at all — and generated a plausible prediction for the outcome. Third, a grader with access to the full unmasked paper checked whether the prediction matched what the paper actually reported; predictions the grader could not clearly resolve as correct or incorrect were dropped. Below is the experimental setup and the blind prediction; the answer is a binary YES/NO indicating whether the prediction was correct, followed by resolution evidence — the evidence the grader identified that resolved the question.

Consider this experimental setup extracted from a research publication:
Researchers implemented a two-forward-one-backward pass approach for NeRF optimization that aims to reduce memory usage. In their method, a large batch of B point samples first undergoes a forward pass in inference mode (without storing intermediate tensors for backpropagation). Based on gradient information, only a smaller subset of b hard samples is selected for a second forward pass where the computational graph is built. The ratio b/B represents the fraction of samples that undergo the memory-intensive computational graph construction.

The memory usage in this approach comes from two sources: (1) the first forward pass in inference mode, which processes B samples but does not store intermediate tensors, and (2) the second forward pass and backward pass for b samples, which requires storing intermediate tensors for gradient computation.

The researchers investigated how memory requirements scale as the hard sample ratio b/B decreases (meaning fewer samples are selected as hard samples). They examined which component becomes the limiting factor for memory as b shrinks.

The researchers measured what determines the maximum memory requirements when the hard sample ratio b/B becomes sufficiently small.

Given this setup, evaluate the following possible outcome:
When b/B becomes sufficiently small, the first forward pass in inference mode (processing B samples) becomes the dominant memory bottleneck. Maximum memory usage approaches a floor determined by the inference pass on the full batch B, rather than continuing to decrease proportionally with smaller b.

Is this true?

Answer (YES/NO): YES